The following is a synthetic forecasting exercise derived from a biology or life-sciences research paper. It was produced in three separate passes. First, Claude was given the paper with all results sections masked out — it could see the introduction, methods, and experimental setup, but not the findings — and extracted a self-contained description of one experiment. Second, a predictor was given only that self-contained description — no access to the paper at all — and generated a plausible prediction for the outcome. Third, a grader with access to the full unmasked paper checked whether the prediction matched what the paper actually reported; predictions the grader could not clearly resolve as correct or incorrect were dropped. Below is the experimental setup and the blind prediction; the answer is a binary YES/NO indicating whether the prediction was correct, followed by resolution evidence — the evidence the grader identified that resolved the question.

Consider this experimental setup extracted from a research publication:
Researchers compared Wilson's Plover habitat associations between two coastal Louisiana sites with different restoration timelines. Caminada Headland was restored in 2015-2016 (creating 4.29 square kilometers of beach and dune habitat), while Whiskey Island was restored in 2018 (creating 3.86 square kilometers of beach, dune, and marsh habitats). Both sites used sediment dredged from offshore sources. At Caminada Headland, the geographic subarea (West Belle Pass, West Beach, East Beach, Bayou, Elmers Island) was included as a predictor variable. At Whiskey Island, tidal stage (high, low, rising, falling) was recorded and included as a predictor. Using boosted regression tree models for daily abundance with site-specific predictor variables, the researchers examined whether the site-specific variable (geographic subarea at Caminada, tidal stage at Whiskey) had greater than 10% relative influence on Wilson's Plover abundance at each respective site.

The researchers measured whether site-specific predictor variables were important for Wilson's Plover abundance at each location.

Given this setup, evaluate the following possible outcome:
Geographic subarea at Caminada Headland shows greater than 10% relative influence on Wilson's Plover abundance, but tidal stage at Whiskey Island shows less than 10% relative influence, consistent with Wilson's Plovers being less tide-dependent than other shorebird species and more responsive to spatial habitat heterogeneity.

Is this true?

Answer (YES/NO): NO